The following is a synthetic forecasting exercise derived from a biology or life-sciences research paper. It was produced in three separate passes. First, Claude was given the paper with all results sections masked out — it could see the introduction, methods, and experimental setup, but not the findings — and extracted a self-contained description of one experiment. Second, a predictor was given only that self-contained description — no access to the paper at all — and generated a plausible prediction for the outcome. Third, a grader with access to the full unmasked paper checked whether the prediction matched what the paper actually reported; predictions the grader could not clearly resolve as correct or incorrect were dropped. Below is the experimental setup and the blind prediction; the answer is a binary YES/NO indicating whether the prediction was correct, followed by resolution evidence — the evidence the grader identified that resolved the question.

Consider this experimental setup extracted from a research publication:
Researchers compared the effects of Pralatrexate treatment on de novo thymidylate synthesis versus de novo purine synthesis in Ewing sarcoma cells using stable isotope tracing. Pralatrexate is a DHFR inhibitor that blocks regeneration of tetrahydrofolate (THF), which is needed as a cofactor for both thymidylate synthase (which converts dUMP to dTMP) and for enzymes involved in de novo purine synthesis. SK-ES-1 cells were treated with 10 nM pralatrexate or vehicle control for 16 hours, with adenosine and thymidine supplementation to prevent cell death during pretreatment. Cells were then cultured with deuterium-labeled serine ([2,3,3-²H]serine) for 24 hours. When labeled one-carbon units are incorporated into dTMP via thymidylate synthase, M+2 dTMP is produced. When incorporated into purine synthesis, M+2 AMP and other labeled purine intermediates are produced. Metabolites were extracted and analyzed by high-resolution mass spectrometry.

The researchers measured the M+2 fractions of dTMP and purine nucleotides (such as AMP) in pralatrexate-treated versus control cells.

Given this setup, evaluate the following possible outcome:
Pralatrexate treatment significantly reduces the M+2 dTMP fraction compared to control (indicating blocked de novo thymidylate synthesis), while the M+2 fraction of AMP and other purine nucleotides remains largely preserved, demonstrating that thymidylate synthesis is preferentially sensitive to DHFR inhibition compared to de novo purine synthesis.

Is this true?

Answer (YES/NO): NO